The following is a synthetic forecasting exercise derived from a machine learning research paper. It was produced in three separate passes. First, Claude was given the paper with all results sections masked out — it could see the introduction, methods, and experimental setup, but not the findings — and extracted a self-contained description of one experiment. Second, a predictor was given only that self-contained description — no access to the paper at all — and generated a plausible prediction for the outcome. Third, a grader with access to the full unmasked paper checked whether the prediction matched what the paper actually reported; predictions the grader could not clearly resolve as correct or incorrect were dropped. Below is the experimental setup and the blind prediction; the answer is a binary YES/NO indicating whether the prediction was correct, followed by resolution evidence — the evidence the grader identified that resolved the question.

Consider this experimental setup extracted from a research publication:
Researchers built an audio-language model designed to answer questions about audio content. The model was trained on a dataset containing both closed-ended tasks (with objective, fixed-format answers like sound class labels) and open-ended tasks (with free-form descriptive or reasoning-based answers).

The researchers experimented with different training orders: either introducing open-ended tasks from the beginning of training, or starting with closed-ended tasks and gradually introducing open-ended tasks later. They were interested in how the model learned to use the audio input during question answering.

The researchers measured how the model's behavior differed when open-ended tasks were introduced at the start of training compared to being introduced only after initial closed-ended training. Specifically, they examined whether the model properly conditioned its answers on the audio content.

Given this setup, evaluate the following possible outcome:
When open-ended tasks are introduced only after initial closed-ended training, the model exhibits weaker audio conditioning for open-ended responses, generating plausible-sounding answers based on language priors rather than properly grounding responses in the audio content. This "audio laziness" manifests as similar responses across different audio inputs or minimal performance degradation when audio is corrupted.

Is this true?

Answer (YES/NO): NO